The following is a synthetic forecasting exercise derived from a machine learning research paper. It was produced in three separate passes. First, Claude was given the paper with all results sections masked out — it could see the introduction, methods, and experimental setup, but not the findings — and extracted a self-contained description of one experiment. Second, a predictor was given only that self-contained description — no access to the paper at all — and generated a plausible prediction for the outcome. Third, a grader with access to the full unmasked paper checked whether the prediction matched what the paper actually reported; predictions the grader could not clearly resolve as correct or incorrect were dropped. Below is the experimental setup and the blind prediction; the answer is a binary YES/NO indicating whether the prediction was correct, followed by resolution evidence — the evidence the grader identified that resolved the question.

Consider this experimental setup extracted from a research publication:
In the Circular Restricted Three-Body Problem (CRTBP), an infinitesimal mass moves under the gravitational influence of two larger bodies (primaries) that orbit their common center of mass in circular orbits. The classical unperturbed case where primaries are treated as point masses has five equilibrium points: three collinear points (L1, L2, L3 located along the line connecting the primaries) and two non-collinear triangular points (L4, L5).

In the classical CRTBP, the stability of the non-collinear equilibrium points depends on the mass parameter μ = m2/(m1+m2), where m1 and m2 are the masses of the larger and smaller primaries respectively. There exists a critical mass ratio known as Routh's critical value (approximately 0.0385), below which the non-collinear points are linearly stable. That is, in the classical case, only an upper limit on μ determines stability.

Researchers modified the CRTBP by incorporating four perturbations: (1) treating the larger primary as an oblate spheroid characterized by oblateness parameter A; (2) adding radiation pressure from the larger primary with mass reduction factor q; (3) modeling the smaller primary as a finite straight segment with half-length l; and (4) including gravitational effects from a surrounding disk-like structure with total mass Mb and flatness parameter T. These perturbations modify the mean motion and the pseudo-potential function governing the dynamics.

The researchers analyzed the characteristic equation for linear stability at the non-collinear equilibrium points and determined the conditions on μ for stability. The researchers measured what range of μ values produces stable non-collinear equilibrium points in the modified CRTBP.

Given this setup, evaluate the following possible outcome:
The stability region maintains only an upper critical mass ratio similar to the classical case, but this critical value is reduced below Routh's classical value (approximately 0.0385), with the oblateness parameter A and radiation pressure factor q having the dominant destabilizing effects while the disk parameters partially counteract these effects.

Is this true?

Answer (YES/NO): NO